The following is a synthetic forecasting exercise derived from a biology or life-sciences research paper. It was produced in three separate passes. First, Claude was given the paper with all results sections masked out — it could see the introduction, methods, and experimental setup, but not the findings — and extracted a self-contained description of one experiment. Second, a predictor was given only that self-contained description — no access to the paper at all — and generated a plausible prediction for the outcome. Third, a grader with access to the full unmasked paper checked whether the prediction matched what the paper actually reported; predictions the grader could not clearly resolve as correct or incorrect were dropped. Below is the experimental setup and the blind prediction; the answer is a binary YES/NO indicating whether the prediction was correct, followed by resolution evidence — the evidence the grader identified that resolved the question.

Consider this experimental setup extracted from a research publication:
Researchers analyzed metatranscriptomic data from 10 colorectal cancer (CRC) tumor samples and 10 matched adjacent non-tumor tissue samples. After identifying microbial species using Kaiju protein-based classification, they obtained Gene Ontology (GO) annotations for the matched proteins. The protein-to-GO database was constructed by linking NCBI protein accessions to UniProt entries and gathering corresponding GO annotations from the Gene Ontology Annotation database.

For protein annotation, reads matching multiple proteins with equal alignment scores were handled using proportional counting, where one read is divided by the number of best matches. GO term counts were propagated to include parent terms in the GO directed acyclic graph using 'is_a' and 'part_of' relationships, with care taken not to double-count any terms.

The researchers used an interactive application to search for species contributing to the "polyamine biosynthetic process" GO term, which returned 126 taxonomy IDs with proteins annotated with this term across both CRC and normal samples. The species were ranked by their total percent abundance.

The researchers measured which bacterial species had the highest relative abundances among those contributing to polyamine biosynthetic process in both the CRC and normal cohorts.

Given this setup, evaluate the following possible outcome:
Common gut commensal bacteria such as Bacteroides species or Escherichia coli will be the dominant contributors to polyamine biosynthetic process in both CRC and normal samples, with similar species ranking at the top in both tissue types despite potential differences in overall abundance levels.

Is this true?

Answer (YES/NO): YES